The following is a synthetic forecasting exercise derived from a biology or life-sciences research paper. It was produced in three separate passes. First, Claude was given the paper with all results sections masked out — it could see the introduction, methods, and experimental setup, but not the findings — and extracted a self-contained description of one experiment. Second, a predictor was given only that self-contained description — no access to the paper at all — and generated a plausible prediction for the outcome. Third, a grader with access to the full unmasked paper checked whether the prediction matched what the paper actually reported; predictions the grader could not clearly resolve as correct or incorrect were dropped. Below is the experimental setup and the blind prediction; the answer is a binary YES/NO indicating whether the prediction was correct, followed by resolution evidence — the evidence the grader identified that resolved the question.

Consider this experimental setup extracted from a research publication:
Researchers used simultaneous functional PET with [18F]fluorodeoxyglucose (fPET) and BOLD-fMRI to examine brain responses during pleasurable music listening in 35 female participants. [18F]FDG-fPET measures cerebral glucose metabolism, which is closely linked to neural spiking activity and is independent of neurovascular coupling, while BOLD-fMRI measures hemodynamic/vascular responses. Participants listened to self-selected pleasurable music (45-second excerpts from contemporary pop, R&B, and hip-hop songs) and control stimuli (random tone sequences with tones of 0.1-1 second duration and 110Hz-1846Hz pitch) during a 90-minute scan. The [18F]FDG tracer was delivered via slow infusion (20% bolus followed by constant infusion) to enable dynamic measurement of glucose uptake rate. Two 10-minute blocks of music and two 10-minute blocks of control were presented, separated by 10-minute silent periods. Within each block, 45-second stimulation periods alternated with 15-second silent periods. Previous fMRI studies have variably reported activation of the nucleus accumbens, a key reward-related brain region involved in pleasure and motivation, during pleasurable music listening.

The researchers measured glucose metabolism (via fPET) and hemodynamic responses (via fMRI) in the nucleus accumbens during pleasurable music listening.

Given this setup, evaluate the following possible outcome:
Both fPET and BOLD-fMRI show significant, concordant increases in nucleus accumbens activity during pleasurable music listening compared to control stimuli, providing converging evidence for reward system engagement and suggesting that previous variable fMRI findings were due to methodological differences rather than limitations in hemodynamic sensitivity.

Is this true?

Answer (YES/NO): NO